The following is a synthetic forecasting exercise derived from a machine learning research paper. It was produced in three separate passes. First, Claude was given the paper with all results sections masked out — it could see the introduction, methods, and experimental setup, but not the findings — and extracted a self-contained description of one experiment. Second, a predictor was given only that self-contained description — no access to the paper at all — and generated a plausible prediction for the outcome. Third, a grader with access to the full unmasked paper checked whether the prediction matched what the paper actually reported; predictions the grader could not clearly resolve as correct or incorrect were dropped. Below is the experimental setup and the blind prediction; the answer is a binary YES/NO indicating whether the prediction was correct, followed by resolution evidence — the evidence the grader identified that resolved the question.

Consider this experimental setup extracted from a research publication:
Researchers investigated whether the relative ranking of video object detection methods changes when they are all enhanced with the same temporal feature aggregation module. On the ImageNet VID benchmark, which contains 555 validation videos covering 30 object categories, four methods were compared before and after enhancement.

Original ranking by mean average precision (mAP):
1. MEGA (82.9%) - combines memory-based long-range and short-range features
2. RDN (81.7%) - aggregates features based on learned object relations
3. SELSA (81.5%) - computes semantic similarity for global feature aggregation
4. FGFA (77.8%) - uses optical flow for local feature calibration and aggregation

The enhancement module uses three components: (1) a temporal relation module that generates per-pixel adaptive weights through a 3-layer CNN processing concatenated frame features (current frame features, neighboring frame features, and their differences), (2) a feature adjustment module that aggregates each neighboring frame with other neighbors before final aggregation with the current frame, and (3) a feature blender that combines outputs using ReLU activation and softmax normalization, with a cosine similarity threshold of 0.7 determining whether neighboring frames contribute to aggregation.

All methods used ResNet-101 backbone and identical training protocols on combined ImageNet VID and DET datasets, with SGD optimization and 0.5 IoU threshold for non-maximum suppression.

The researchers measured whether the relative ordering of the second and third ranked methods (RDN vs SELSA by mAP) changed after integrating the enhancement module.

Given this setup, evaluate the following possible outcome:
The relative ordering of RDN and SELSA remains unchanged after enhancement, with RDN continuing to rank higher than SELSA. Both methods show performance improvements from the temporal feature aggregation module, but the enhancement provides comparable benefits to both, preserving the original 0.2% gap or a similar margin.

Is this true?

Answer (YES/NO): NO